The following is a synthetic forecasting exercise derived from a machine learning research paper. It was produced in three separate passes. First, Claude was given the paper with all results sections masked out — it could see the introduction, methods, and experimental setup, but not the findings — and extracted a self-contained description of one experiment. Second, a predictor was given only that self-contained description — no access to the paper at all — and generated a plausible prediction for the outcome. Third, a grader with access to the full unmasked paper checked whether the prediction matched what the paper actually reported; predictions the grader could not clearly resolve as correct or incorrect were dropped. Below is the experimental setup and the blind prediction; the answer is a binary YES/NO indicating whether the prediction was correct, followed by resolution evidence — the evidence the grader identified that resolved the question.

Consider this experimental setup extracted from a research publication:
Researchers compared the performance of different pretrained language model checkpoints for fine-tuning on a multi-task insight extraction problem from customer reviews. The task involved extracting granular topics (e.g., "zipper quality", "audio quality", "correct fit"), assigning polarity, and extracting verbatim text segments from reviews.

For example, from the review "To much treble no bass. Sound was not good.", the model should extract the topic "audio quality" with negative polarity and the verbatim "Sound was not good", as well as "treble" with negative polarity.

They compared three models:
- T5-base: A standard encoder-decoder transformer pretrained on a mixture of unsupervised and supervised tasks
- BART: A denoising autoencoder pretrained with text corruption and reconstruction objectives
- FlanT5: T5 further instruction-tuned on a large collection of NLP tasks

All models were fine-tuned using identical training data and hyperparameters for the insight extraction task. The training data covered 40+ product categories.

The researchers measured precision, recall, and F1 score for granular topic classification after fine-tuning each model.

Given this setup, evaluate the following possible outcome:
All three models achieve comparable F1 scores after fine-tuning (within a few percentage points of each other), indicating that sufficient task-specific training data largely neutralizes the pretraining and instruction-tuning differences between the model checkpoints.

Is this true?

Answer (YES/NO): NO